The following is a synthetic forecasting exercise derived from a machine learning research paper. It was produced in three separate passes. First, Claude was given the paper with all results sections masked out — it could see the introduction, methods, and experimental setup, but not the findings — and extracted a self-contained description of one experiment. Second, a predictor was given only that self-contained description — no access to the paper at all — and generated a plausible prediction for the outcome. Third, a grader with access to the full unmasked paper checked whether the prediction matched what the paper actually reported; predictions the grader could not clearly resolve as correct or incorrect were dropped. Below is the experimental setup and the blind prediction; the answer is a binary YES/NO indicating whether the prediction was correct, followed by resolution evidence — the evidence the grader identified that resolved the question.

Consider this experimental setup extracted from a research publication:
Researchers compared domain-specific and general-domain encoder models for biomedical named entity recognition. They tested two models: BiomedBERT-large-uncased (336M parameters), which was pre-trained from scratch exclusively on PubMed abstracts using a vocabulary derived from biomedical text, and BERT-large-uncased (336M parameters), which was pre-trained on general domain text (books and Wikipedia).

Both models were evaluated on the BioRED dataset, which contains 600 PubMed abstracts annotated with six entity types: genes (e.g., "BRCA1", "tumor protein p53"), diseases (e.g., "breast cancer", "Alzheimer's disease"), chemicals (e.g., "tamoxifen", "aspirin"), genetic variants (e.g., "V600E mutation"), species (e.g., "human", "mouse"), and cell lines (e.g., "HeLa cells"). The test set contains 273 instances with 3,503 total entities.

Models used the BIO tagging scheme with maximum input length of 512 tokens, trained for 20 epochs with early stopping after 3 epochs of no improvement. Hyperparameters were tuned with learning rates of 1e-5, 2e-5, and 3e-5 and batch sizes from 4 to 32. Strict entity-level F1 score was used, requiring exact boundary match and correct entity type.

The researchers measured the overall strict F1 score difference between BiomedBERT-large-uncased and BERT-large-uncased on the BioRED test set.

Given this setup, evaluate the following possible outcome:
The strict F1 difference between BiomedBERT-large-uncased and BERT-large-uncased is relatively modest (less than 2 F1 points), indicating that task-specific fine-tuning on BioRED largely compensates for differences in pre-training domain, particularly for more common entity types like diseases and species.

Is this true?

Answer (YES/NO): NO